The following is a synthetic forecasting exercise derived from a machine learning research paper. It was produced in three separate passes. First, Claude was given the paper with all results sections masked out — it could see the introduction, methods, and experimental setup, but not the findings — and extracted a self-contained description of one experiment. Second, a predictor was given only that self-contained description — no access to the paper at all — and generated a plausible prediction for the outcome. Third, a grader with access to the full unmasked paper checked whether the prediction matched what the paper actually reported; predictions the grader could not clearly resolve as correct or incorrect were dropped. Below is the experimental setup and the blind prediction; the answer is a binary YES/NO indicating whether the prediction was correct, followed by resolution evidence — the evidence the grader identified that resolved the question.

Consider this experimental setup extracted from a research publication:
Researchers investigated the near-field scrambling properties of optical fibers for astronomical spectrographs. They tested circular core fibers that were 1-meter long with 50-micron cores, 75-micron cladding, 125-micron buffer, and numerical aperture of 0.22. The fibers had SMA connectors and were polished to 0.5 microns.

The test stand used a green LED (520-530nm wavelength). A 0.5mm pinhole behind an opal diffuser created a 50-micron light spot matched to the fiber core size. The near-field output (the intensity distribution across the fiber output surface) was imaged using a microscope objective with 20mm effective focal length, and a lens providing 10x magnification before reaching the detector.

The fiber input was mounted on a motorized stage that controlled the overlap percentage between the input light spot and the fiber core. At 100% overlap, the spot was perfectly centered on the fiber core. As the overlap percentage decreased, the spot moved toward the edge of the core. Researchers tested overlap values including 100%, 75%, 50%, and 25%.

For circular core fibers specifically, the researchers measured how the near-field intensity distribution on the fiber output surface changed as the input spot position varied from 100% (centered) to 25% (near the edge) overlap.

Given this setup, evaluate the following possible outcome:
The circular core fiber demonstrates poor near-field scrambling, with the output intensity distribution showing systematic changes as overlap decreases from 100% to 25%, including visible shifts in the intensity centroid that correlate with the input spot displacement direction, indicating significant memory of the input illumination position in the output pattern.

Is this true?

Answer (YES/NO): NO